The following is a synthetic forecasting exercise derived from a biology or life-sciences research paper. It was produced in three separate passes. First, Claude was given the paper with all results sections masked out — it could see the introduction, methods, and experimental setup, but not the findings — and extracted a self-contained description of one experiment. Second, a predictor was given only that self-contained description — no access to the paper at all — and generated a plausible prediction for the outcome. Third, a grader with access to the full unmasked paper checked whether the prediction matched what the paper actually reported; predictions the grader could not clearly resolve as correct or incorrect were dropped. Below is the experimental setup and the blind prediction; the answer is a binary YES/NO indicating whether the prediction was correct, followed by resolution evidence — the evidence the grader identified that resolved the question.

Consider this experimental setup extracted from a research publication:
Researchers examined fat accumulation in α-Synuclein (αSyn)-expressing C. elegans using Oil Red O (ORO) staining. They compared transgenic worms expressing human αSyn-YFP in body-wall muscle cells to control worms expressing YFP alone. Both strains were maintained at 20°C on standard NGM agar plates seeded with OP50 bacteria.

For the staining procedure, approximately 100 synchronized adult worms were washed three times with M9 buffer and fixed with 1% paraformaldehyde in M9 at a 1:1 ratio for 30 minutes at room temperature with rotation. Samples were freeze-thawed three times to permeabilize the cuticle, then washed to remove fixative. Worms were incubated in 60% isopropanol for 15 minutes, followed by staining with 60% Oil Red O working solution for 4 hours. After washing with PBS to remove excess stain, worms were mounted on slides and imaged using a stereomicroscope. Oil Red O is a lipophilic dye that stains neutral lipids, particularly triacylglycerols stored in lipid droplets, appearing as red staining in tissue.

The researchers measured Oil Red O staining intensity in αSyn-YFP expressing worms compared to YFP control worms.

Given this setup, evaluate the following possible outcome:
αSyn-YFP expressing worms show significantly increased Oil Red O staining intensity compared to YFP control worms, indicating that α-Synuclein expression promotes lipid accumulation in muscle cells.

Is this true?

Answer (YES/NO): NO